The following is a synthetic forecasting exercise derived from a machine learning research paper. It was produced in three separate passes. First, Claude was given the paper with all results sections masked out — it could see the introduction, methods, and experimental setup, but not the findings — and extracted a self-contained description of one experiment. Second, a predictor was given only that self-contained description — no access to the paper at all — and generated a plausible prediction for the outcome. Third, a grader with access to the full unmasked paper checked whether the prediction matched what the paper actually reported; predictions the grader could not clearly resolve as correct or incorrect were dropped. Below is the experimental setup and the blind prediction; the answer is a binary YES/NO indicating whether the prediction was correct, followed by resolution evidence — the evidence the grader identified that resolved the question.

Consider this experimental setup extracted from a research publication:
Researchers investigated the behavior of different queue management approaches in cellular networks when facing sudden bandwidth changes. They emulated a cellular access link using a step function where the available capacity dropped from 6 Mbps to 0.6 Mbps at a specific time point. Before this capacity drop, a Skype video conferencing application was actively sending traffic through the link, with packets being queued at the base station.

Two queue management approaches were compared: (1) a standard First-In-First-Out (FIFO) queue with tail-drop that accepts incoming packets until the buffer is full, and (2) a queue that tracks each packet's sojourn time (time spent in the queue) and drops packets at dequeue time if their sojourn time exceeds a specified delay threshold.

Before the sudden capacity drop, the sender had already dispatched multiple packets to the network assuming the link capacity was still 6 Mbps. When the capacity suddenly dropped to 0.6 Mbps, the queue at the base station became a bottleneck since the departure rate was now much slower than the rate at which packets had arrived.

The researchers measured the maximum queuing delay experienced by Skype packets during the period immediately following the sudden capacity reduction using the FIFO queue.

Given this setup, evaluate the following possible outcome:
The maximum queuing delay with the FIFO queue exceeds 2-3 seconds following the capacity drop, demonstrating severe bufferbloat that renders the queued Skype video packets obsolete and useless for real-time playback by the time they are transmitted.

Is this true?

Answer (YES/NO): YES